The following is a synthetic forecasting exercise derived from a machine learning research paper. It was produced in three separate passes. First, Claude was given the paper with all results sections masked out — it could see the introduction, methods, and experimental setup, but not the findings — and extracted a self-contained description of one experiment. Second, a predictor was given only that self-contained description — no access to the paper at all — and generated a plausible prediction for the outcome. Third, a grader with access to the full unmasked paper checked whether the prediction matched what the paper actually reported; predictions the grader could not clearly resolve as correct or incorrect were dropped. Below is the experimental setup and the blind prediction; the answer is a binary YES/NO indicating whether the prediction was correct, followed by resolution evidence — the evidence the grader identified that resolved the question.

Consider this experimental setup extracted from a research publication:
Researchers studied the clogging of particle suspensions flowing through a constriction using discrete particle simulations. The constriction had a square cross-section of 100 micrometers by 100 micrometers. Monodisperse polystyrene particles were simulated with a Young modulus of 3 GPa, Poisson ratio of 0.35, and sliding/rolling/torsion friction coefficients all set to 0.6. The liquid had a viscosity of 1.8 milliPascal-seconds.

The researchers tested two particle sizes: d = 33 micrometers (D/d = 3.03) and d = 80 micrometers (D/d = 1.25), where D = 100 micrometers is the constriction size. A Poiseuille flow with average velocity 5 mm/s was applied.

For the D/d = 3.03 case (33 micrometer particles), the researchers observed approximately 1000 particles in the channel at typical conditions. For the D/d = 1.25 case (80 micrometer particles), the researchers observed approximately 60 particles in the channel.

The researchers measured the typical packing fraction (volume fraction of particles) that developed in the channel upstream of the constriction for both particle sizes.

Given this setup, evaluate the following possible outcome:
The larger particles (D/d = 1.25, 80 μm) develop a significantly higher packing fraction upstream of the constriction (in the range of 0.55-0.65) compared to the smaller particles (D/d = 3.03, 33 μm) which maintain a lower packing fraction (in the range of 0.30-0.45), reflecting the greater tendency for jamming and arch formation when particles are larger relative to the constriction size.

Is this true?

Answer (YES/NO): NO